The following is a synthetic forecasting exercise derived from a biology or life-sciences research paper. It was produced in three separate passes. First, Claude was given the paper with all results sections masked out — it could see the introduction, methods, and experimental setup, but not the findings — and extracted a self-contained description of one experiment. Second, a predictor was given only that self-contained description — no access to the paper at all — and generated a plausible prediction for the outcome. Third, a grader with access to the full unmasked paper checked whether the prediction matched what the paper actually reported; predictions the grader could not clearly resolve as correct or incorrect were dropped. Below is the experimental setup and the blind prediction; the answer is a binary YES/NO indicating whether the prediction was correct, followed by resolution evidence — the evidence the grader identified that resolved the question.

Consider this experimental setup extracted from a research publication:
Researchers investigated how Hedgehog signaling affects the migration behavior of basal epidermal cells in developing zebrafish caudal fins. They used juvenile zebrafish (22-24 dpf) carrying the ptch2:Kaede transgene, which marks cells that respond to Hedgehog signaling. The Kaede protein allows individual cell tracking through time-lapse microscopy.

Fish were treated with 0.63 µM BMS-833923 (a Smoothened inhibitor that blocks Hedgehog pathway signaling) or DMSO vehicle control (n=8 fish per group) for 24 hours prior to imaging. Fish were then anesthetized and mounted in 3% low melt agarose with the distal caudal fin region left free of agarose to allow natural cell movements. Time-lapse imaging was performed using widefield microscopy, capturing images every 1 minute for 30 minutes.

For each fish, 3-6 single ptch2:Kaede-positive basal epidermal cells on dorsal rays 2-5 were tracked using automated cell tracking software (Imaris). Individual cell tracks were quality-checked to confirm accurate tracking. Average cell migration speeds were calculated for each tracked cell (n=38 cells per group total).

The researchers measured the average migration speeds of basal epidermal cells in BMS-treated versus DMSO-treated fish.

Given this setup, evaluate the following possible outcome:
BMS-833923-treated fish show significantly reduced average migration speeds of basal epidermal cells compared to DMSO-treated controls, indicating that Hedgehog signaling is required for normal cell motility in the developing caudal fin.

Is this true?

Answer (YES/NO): NO